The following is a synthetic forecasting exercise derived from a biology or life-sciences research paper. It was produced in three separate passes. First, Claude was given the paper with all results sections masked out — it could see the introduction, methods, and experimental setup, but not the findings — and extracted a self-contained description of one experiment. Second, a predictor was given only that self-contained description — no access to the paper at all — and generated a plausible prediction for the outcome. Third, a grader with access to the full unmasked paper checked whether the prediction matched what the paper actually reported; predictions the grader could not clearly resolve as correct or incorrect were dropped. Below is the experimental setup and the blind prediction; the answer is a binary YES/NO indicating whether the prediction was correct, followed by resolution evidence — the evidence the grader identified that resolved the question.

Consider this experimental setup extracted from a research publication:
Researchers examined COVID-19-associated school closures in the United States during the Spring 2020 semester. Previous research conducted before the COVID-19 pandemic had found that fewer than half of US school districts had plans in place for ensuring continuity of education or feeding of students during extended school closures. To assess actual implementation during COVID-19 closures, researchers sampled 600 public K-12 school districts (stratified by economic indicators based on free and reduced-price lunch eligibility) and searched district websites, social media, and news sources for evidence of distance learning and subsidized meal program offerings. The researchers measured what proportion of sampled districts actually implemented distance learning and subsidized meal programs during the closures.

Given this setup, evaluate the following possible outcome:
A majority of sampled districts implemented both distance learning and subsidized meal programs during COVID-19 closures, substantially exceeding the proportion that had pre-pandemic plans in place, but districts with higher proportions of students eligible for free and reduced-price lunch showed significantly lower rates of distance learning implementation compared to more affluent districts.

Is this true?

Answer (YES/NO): NO